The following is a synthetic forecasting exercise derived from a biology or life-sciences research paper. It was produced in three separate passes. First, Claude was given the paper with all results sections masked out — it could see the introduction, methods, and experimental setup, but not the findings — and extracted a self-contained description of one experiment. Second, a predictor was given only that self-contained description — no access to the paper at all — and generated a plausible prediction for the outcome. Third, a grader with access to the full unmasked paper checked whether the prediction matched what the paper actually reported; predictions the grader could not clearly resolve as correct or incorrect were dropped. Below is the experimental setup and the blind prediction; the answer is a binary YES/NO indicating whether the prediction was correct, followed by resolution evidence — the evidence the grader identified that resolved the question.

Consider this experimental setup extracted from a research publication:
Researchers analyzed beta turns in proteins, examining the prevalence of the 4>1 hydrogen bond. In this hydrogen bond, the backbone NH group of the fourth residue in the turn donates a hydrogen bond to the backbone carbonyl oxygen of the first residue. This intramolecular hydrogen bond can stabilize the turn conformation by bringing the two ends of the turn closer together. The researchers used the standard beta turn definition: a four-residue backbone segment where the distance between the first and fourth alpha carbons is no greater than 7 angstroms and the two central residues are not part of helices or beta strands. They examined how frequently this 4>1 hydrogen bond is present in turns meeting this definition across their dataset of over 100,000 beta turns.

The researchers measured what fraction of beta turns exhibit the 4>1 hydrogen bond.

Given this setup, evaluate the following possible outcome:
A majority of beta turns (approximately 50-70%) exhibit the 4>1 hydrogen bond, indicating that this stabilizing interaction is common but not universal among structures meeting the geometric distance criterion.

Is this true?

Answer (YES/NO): NO